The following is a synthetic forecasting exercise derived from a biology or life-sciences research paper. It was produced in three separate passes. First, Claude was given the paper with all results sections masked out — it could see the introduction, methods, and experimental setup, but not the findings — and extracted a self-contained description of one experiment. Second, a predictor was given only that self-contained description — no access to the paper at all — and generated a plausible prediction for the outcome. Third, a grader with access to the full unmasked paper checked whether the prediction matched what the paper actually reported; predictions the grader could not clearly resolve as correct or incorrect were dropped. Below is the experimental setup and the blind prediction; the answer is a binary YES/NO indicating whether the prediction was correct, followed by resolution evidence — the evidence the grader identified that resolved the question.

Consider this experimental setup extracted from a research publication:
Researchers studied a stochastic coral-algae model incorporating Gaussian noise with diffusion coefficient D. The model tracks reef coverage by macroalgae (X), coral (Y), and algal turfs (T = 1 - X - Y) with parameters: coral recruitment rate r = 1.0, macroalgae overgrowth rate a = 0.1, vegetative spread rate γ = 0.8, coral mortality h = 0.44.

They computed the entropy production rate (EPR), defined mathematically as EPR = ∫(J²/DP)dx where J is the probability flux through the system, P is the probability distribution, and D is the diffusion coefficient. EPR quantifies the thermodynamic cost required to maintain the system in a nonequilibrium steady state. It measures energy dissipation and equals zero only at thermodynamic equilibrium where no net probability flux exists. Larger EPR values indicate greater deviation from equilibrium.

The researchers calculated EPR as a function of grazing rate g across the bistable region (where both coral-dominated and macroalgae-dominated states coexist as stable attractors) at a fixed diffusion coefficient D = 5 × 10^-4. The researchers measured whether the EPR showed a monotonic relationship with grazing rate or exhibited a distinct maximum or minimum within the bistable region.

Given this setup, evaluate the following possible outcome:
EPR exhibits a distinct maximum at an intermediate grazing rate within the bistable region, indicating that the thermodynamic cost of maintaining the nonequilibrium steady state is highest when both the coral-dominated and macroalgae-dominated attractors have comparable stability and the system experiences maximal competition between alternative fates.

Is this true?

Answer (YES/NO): YES